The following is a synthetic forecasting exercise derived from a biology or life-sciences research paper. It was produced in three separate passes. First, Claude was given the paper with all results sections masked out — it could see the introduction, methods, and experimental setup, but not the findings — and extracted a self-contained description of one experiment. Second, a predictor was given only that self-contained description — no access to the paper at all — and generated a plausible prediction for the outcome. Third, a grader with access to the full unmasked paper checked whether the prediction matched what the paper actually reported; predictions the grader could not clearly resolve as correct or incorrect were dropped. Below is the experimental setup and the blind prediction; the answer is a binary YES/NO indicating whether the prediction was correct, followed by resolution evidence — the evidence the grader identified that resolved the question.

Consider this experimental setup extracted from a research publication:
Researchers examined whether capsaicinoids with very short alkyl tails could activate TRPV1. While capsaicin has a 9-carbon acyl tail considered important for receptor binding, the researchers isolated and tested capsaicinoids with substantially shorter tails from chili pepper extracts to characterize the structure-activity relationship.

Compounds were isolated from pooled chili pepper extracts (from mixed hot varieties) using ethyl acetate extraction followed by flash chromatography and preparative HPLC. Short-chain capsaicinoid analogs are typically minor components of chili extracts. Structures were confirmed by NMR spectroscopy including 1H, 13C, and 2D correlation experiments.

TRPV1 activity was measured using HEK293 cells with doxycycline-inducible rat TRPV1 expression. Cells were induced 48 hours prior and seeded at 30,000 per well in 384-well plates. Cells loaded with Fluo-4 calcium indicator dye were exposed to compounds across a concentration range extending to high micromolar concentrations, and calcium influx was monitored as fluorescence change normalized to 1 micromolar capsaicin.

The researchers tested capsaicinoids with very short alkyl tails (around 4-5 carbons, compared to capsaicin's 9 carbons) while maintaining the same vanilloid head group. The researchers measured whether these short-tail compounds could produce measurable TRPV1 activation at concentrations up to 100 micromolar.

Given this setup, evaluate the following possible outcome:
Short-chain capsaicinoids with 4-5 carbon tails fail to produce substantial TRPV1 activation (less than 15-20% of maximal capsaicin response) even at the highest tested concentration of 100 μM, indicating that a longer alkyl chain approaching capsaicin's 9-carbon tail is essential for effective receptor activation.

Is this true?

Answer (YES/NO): YES